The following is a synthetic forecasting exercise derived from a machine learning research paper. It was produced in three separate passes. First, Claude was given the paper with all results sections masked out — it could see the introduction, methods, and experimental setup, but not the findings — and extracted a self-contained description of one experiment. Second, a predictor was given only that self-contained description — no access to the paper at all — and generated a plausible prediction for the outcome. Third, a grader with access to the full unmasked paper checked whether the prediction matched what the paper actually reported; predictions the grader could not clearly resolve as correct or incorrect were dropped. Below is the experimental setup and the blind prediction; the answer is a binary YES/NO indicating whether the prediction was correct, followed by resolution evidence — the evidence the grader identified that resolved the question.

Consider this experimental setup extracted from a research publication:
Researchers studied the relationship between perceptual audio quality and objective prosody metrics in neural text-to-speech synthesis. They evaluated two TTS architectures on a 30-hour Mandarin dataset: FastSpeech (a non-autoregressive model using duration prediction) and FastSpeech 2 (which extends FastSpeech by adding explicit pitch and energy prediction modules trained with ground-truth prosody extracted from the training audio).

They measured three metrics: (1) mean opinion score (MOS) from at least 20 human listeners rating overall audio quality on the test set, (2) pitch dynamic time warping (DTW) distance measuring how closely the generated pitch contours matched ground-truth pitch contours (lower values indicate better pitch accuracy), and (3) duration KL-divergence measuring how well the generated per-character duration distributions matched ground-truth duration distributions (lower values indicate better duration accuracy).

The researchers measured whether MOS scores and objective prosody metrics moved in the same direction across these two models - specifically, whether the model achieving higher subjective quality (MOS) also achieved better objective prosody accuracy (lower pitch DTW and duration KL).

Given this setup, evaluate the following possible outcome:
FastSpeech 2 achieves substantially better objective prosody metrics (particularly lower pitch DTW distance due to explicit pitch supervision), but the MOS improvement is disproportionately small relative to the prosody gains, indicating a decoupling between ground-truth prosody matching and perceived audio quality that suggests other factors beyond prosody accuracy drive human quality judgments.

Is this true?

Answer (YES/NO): NO